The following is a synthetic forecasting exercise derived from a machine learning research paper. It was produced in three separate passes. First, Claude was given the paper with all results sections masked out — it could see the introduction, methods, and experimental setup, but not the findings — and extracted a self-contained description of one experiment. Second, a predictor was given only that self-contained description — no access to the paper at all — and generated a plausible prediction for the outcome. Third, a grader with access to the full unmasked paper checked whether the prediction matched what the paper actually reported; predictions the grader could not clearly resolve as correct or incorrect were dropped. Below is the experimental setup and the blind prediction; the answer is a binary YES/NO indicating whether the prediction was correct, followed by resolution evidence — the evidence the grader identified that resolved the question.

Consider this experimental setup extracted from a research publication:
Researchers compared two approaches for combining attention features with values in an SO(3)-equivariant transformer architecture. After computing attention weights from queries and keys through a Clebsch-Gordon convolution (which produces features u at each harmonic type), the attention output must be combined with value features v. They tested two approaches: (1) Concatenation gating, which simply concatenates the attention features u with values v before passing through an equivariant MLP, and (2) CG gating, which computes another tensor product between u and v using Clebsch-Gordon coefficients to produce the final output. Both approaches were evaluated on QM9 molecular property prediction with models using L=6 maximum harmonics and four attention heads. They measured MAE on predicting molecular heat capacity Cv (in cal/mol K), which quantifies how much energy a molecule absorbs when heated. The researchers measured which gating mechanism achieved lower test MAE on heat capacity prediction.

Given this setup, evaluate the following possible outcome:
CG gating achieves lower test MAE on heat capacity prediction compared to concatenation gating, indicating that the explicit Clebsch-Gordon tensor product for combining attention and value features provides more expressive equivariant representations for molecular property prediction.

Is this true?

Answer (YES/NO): YES